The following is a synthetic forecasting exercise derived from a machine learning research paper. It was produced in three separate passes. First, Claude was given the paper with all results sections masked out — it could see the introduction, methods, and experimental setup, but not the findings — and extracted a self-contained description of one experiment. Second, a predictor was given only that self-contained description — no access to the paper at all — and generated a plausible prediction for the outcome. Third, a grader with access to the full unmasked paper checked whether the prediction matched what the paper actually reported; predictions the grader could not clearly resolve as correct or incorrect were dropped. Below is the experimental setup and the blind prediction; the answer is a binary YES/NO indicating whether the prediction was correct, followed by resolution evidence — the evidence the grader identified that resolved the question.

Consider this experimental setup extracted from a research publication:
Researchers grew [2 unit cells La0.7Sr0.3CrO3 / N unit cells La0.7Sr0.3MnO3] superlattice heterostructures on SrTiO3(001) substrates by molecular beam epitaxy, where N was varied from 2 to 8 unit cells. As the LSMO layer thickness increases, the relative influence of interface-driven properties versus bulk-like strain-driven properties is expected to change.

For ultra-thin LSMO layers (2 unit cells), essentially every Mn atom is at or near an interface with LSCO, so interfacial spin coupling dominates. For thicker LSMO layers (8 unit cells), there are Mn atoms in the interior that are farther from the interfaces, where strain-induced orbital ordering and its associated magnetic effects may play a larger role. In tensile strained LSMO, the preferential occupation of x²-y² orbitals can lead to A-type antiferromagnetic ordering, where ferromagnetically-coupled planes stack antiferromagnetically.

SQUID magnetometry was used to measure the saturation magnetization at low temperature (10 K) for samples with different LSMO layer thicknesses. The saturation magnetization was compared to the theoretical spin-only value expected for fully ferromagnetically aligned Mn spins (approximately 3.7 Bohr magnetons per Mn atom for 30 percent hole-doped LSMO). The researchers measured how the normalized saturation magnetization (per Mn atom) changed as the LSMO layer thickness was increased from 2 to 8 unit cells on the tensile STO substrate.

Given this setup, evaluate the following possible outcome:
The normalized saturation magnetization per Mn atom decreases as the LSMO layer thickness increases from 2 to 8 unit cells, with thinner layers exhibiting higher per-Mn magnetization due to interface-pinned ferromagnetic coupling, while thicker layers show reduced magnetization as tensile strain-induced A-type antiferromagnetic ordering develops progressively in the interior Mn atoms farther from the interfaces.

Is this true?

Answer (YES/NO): NO